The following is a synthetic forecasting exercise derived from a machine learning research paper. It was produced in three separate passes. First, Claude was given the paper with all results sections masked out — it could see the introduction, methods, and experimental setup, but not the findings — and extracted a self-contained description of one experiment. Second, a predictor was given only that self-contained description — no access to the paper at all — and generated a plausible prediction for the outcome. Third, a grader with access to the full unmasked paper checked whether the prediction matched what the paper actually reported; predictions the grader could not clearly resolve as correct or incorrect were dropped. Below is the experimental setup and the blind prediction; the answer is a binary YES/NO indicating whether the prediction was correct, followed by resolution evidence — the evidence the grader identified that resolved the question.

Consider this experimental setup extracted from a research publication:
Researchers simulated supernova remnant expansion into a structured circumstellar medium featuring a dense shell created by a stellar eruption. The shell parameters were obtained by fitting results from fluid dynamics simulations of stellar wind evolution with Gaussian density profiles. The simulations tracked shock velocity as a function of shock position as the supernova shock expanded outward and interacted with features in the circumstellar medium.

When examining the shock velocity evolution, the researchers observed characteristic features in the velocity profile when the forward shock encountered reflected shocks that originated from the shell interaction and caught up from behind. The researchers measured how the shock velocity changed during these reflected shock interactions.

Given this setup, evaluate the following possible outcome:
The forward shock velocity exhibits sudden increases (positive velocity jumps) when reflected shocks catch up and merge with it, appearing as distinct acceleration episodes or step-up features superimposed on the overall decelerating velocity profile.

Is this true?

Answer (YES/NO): YES